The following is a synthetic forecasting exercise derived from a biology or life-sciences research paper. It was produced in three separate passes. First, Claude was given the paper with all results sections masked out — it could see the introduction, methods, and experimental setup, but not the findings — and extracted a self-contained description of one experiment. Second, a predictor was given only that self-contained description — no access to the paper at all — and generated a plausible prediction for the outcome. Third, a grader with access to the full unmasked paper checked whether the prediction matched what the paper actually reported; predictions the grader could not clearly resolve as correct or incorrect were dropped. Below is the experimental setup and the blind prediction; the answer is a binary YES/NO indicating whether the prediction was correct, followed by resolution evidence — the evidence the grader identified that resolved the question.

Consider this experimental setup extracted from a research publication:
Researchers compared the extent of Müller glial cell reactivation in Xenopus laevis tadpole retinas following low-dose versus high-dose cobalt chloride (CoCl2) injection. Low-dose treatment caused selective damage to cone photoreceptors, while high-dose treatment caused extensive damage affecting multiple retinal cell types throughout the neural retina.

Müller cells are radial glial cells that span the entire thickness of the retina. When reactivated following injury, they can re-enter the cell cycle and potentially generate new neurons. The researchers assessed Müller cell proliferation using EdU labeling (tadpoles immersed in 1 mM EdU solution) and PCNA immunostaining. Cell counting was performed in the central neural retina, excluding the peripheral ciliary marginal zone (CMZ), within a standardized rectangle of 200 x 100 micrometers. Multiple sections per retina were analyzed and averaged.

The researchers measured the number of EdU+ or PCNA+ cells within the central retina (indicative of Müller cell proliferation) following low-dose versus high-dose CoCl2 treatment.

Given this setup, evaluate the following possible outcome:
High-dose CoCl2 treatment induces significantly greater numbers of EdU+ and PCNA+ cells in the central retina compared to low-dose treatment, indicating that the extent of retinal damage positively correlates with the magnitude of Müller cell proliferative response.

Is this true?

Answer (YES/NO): YES